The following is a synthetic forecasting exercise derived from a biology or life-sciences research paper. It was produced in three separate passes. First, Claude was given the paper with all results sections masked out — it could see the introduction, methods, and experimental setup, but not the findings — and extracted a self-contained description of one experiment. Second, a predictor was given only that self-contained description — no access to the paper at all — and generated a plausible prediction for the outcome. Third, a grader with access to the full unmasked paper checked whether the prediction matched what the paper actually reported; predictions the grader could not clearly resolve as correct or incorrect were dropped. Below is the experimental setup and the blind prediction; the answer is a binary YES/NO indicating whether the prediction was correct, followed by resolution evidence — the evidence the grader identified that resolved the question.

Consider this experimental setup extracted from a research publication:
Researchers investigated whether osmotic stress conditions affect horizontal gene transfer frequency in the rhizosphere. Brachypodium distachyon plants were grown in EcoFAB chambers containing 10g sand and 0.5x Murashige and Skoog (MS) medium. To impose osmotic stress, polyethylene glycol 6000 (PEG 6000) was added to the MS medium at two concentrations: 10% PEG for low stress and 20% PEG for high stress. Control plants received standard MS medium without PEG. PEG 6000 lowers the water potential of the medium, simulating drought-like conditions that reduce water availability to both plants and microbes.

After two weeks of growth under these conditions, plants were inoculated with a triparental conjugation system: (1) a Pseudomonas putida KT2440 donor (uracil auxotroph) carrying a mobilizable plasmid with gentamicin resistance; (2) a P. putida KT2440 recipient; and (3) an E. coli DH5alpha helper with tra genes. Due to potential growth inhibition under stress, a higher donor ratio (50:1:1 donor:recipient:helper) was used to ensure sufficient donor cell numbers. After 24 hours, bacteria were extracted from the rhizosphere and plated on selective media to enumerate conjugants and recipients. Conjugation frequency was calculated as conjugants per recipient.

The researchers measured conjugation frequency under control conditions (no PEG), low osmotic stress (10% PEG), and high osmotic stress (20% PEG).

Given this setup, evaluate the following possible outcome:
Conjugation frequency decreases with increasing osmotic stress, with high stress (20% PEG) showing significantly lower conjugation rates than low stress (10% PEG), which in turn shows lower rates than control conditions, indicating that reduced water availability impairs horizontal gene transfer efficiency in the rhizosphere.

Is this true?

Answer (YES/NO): NO